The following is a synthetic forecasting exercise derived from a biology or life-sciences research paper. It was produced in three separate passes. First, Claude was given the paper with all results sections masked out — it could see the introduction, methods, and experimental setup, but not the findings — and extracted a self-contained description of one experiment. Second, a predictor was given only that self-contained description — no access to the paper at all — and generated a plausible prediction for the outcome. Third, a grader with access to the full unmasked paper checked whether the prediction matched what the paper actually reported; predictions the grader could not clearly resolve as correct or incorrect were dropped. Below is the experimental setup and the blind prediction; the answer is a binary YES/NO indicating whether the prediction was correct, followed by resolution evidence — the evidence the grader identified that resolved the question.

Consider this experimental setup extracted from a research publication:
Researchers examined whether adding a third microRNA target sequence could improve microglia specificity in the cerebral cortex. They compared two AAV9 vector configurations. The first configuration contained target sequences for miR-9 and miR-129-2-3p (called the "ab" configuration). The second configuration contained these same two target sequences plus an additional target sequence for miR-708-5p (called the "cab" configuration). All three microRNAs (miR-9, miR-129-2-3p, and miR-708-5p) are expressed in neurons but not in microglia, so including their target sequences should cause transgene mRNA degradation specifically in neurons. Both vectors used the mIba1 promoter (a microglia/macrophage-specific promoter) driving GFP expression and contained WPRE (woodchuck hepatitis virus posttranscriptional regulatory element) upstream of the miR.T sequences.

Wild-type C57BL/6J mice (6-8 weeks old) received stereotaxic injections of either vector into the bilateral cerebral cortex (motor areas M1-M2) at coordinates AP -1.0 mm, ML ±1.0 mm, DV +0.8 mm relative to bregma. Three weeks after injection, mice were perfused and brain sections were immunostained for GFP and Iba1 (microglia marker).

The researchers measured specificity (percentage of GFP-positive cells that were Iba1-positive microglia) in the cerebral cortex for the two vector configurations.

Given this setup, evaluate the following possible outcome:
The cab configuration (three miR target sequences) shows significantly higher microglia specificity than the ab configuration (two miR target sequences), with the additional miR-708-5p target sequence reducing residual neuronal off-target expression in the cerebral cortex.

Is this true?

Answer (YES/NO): NO